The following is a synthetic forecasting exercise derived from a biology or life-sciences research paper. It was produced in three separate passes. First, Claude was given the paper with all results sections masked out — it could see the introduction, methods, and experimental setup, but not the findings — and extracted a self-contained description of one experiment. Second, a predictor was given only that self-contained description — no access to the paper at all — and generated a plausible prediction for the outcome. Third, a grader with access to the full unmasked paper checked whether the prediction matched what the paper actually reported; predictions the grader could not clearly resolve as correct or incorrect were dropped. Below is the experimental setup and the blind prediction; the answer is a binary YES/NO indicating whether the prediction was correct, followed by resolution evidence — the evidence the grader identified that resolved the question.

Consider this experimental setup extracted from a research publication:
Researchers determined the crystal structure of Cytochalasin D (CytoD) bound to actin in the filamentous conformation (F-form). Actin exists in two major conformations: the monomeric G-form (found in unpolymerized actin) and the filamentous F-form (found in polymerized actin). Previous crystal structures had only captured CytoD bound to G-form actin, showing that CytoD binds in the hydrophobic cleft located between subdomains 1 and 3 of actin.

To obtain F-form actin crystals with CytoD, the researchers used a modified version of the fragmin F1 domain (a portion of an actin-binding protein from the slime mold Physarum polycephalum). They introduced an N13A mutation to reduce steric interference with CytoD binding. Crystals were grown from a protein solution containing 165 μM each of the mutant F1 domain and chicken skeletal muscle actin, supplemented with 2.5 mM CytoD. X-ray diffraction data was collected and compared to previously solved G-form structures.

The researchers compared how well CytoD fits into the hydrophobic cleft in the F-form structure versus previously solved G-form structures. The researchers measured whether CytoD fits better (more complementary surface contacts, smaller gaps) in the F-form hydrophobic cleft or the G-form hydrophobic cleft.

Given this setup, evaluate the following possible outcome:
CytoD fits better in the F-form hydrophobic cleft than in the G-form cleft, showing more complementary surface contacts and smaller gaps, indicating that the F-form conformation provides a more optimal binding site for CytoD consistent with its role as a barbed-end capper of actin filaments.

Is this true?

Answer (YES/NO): YES